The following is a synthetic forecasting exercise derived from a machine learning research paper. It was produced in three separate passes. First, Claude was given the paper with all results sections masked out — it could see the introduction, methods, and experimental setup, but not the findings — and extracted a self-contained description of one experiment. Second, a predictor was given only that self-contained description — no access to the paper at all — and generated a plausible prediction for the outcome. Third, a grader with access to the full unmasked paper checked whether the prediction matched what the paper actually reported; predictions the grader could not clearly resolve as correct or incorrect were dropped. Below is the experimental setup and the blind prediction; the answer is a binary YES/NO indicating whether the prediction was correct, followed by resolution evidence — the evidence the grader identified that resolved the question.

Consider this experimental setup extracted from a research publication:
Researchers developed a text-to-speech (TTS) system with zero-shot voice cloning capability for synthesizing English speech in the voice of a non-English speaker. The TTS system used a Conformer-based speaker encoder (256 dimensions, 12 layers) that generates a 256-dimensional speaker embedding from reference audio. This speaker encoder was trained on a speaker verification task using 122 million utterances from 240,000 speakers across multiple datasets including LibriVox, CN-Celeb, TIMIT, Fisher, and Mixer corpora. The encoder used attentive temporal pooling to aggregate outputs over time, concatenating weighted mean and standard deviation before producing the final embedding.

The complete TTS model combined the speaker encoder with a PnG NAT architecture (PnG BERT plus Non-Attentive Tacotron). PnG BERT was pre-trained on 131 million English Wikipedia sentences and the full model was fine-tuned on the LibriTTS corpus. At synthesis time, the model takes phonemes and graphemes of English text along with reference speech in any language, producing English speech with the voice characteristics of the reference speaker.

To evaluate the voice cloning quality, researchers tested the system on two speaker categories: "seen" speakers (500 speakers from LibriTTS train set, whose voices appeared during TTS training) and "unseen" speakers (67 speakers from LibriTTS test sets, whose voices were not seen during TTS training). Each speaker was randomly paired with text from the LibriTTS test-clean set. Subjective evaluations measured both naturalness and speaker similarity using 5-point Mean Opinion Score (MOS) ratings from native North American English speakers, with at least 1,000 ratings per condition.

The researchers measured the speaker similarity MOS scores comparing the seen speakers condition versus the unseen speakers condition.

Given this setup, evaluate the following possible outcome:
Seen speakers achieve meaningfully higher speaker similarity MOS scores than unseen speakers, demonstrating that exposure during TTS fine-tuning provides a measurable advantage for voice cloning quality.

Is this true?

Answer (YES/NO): NO